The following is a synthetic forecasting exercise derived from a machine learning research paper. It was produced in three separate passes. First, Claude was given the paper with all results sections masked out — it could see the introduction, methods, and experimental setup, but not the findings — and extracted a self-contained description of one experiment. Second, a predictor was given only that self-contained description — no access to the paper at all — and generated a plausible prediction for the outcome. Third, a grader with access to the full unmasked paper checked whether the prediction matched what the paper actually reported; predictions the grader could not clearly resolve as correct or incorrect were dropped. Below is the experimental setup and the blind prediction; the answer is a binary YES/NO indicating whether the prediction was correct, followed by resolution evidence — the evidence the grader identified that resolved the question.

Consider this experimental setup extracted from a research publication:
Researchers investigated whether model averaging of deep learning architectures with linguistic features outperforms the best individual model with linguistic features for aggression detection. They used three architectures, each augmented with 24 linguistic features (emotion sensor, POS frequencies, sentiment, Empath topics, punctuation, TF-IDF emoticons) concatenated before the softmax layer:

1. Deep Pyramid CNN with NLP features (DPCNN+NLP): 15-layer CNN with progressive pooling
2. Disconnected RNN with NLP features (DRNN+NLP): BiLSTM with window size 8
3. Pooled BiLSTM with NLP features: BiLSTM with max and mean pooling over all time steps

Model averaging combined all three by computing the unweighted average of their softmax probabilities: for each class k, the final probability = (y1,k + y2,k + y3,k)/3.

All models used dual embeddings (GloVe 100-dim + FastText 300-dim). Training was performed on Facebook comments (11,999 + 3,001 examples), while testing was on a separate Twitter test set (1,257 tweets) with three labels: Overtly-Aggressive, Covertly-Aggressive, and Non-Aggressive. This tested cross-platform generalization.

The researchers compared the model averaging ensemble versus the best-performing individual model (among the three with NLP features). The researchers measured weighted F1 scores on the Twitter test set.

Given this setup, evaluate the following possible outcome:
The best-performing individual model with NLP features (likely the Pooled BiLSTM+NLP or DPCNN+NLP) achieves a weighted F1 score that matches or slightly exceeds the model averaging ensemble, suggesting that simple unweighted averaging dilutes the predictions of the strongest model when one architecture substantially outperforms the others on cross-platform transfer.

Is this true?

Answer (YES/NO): NO